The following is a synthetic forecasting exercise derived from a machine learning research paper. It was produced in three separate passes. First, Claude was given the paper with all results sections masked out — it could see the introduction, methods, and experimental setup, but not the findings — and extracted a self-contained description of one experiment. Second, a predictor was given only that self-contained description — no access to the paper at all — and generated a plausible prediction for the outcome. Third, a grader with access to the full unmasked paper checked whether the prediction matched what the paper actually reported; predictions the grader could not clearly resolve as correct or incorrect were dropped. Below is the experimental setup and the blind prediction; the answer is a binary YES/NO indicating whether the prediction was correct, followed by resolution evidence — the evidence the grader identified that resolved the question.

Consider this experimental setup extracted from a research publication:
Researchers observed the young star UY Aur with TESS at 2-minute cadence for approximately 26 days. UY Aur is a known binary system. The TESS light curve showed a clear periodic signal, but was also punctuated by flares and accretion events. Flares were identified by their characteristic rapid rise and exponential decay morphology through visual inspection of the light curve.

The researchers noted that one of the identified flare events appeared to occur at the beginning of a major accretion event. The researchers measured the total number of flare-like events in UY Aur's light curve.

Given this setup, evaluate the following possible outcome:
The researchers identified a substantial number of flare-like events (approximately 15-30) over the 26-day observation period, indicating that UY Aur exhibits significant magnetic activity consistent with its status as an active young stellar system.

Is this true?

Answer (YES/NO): NO